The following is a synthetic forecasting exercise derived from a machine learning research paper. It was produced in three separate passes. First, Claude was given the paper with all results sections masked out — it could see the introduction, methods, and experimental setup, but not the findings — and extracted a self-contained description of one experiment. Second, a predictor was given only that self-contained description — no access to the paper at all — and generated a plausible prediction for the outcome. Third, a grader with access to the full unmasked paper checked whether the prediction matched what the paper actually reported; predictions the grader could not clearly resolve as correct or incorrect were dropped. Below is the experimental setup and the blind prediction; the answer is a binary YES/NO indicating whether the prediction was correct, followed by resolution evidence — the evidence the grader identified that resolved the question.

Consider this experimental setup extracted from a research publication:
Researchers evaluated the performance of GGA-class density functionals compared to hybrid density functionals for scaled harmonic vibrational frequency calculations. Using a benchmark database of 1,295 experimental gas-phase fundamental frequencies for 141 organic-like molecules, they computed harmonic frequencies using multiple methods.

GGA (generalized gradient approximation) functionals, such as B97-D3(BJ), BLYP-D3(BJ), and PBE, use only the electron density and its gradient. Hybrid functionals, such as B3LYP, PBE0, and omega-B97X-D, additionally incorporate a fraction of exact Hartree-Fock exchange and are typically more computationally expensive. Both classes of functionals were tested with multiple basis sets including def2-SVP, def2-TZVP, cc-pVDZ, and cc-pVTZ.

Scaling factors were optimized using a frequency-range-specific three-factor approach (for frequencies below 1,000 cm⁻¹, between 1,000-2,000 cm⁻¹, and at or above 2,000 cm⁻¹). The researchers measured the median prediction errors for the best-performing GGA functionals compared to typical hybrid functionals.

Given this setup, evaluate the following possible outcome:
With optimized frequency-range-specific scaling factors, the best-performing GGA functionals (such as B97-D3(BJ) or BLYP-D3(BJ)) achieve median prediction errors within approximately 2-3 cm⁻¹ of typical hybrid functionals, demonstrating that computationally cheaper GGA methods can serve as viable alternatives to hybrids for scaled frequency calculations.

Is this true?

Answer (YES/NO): NO